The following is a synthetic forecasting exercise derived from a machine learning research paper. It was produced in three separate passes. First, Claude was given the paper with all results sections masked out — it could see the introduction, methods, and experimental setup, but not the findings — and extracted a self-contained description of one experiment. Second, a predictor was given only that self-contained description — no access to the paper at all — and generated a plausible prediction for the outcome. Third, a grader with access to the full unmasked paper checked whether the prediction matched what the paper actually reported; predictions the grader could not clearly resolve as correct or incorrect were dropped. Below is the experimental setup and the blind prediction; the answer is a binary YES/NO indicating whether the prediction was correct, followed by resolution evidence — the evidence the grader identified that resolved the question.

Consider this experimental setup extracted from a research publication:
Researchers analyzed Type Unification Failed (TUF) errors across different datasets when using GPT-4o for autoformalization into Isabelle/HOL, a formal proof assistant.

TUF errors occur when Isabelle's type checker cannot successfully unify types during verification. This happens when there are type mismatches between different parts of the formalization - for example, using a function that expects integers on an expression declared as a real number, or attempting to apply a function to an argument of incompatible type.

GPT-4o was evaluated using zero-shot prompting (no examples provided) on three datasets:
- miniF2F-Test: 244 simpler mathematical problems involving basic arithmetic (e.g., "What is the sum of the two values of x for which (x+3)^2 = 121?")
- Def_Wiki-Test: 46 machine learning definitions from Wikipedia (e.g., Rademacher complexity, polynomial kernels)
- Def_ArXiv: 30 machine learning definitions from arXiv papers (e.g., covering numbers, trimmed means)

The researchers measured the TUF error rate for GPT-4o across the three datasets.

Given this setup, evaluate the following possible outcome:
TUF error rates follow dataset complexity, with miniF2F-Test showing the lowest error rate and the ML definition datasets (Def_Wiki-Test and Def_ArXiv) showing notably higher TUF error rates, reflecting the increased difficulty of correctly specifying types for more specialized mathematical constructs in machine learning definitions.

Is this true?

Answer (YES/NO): NO